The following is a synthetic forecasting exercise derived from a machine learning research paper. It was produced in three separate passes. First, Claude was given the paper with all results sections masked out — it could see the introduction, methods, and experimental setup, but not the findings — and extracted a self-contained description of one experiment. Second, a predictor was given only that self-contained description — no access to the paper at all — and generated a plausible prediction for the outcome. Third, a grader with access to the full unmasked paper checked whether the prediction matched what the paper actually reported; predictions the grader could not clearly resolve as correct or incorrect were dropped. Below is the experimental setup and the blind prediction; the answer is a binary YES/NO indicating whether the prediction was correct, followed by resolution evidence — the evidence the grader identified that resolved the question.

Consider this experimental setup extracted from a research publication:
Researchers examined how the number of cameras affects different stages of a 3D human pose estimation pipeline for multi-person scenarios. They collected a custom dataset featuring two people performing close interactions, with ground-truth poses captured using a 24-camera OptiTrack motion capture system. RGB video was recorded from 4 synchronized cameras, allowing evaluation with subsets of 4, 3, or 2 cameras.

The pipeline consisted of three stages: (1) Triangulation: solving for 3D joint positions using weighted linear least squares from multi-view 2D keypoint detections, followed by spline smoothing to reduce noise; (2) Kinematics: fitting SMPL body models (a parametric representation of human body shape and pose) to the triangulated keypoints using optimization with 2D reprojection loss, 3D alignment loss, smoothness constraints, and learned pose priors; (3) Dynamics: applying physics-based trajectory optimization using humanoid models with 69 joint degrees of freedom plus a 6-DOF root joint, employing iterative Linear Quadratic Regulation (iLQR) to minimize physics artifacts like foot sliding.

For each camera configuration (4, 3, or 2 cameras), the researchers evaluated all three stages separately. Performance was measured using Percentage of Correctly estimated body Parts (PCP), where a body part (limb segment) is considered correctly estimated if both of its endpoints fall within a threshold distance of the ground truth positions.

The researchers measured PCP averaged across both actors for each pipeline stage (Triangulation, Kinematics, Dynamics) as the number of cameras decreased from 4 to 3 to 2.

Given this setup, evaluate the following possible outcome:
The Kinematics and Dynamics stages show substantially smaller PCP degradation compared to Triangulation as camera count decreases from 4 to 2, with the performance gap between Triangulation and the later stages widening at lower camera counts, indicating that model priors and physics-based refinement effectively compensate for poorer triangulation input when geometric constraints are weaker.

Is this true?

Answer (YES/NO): NO